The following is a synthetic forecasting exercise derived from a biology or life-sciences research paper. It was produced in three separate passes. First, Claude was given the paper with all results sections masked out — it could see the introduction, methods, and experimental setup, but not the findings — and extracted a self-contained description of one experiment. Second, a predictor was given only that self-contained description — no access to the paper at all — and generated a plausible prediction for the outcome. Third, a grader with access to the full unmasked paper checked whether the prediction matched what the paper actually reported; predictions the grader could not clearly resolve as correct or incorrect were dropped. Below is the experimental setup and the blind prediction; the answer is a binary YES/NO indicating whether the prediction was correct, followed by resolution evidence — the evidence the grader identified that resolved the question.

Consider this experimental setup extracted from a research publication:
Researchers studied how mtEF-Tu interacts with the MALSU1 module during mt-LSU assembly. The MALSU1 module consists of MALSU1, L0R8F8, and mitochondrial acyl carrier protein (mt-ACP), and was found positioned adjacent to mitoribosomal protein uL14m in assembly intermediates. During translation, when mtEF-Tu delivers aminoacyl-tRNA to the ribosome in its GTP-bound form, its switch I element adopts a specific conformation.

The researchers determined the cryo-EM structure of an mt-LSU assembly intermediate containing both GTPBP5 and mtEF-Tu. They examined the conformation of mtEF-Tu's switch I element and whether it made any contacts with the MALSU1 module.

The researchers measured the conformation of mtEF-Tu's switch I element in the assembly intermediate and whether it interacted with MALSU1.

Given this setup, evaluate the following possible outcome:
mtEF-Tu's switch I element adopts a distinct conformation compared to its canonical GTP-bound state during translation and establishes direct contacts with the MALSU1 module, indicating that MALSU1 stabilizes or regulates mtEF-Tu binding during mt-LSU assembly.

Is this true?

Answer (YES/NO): YES